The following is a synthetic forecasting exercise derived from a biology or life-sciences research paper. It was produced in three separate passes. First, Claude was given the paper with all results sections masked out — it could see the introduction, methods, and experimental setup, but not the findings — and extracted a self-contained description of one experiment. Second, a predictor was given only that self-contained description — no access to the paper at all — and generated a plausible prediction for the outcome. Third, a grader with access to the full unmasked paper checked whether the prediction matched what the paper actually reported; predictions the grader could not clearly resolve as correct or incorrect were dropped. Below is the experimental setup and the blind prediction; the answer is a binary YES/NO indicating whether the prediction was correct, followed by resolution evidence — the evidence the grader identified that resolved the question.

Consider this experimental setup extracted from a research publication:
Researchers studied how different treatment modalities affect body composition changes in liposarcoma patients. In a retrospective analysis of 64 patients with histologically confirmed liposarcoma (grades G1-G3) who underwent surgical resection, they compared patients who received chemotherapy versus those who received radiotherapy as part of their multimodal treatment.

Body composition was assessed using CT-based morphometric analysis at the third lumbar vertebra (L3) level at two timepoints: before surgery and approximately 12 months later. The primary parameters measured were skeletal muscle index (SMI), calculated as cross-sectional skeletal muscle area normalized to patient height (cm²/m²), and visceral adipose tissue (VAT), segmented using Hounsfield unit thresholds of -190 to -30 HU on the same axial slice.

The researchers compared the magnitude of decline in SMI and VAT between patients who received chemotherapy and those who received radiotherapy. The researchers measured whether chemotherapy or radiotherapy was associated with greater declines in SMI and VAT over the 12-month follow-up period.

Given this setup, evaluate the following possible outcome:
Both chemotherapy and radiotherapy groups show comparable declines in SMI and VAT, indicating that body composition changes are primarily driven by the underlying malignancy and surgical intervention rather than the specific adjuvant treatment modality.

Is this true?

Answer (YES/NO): NO